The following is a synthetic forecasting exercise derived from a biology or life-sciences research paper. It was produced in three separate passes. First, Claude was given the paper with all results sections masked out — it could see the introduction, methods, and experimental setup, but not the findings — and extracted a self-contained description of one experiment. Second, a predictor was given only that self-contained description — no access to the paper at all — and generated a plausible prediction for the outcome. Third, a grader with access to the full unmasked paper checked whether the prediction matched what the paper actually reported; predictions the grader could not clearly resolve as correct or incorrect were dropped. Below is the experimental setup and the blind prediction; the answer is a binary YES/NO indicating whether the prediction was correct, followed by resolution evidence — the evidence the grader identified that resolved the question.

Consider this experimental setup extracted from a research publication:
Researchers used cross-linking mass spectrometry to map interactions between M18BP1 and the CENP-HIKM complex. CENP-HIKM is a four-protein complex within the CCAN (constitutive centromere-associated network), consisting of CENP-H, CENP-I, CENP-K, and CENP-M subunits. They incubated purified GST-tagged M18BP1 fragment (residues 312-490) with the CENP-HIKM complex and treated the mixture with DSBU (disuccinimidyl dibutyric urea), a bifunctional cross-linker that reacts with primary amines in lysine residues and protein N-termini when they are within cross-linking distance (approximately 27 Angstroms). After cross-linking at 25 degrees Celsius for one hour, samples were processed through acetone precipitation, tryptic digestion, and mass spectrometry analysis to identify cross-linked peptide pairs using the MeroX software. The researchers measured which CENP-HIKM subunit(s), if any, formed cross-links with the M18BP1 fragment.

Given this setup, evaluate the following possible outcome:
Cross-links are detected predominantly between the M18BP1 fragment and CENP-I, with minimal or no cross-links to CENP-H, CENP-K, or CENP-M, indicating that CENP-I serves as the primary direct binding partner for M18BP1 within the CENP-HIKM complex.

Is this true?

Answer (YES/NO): NO